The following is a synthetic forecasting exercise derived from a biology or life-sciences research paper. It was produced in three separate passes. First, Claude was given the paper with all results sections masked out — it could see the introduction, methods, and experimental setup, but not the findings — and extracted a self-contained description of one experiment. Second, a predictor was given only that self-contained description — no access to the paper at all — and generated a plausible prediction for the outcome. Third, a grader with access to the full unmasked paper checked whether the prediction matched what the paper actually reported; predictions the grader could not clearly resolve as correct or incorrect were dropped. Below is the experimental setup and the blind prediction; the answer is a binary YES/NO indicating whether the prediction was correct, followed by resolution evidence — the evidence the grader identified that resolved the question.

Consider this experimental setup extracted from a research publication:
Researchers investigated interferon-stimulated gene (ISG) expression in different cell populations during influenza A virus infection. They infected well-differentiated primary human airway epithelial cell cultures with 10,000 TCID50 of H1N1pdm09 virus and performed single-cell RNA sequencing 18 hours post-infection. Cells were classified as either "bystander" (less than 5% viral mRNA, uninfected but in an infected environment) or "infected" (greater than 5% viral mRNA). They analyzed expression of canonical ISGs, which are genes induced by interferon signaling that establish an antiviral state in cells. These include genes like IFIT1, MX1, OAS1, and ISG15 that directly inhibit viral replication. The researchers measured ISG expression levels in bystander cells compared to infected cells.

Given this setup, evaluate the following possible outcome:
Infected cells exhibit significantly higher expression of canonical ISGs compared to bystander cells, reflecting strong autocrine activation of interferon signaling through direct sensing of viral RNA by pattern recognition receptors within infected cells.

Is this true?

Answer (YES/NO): YES